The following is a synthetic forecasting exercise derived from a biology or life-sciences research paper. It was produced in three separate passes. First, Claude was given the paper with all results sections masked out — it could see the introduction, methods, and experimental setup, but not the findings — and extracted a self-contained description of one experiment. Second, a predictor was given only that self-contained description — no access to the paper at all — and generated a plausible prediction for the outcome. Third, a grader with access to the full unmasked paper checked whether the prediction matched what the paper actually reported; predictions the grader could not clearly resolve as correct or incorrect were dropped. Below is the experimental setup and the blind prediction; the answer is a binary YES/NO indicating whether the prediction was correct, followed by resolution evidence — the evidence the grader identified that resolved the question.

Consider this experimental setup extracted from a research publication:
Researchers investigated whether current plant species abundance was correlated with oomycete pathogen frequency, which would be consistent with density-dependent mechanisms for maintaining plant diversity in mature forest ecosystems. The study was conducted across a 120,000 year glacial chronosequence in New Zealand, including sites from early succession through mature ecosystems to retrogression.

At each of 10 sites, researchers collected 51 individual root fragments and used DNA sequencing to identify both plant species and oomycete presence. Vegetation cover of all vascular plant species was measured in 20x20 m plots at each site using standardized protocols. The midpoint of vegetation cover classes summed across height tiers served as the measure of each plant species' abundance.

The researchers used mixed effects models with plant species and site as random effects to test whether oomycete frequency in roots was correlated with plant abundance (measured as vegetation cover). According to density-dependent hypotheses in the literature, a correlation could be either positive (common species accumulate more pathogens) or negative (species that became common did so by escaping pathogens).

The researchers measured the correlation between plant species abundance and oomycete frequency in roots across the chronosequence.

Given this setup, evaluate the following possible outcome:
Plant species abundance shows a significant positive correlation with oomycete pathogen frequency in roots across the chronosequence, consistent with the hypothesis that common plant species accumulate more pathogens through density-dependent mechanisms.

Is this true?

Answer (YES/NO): NO